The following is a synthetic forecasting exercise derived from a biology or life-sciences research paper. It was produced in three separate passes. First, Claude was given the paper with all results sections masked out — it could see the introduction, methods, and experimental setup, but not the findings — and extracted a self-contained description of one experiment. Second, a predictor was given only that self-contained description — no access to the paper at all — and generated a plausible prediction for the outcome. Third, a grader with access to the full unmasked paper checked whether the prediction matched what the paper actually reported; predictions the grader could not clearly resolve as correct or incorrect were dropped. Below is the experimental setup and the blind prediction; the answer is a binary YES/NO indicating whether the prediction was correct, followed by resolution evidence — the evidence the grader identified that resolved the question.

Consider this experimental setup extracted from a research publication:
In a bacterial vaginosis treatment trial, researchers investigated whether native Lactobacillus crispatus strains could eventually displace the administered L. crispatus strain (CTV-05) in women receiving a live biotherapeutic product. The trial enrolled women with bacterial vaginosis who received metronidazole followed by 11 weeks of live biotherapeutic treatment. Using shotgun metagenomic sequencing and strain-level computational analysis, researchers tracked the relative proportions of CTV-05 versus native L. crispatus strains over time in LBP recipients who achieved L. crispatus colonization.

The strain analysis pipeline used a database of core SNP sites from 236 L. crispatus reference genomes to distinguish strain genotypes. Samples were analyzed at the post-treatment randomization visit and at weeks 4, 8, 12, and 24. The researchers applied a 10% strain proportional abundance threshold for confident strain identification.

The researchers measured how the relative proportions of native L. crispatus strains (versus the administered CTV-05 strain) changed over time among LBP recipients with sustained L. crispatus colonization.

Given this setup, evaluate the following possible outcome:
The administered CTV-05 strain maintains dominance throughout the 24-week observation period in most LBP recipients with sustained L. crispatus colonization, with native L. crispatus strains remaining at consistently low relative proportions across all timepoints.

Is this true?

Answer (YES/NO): NO